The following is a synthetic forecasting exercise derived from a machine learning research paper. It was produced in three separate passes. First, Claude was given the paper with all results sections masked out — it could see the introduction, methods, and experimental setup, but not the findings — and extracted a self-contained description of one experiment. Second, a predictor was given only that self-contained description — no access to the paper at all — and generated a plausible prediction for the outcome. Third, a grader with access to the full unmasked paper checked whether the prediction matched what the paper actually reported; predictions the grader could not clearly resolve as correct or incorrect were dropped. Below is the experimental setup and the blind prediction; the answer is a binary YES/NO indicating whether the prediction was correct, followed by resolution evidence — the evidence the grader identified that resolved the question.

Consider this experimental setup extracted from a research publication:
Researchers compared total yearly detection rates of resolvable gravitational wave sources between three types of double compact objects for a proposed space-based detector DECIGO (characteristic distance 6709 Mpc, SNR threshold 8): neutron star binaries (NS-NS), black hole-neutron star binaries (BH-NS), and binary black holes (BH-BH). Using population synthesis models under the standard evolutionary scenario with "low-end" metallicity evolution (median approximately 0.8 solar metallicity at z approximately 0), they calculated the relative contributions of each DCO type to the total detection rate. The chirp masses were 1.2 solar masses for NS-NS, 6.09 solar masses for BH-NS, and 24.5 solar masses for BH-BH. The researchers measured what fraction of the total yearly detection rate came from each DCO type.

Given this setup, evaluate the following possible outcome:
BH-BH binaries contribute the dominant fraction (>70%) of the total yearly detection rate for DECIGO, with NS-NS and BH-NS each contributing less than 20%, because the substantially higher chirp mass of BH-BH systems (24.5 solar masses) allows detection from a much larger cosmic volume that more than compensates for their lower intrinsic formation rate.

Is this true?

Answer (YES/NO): YES